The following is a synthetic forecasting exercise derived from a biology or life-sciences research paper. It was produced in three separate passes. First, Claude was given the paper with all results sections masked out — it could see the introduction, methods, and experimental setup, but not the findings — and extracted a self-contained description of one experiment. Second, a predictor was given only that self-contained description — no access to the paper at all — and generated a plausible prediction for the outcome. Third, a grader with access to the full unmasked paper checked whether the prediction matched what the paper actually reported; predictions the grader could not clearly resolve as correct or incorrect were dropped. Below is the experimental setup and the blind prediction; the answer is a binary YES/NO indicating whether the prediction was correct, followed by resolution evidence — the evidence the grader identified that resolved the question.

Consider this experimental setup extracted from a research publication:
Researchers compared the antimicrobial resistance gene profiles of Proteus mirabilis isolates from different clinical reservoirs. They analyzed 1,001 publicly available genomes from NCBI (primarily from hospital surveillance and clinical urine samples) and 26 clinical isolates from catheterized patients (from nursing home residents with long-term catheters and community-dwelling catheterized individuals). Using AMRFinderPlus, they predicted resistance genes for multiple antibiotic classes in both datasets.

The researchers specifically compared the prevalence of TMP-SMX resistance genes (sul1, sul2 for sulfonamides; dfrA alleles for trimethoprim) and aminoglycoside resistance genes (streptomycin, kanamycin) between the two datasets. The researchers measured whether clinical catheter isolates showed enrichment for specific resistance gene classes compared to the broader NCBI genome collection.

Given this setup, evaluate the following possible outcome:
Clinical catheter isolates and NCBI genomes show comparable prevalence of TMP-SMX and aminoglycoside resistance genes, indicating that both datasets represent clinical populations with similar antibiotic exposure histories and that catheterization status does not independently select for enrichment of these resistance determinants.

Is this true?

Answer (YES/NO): NO